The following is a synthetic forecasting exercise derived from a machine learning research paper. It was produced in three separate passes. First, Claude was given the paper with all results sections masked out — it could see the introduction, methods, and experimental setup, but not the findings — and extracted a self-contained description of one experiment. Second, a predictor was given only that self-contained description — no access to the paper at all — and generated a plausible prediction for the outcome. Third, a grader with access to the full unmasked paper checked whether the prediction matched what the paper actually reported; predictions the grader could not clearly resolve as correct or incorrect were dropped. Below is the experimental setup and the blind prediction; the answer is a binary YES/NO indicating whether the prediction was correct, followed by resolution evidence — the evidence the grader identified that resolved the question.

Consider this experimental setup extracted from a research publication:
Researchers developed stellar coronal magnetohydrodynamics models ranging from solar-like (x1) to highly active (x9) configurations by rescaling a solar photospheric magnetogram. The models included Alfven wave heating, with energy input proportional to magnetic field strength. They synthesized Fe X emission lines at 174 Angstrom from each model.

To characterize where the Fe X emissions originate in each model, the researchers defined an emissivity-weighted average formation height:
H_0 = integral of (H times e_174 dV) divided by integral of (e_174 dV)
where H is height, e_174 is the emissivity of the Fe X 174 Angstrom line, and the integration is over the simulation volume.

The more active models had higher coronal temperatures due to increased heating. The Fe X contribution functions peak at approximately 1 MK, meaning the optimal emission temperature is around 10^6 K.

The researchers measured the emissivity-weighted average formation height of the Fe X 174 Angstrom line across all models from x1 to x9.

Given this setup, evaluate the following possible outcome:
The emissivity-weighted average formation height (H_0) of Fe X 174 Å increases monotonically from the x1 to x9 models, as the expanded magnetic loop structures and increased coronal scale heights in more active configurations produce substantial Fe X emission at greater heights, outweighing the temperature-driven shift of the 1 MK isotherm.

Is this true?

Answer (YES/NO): NO